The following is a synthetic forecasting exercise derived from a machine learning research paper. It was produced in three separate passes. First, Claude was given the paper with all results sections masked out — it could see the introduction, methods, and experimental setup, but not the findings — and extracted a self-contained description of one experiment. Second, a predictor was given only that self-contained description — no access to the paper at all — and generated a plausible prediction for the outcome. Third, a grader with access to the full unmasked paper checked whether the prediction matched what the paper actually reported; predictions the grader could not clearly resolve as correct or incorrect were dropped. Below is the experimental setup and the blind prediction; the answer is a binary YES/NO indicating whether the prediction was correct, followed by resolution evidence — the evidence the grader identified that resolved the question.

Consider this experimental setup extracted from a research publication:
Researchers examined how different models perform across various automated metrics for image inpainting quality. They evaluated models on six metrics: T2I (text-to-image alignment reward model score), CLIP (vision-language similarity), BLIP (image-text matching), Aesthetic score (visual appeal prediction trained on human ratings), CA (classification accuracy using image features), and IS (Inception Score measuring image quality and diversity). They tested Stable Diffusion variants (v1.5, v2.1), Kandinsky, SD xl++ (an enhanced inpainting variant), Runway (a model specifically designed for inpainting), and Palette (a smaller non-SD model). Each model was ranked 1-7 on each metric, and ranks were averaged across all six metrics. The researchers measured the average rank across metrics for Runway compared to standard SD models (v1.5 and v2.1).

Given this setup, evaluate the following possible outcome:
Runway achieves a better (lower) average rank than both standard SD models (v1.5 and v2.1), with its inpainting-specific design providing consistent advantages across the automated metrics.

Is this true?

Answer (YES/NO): YES